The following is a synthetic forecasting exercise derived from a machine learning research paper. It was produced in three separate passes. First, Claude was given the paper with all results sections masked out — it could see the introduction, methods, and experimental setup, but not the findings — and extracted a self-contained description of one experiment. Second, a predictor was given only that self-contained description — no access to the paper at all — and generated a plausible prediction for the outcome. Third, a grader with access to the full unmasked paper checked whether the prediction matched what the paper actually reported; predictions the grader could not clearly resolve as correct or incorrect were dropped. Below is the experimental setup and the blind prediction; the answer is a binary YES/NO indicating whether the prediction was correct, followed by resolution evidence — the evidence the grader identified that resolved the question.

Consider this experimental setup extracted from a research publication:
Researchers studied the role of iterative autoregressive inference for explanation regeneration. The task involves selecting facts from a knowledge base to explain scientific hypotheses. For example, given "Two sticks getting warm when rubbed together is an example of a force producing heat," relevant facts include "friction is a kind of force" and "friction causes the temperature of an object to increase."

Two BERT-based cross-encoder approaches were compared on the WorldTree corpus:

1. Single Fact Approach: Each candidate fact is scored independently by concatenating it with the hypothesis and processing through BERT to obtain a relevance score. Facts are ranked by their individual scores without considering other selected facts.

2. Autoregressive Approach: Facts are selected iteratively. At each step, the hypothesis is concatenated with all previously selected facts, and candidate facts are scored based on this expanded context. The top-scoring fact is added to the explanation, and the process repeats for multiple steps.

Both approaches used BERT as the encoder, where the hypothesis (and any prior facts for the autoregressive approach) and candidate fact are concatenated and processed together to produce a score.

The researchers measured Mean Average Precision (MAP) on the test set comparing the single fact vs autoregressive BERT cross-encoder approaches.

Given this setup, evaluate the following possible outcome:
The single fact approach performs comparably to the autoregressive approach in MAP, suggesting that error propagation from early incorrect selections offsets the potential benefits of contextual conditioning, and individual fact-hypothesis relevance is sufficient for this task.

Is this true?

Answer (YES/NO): NO